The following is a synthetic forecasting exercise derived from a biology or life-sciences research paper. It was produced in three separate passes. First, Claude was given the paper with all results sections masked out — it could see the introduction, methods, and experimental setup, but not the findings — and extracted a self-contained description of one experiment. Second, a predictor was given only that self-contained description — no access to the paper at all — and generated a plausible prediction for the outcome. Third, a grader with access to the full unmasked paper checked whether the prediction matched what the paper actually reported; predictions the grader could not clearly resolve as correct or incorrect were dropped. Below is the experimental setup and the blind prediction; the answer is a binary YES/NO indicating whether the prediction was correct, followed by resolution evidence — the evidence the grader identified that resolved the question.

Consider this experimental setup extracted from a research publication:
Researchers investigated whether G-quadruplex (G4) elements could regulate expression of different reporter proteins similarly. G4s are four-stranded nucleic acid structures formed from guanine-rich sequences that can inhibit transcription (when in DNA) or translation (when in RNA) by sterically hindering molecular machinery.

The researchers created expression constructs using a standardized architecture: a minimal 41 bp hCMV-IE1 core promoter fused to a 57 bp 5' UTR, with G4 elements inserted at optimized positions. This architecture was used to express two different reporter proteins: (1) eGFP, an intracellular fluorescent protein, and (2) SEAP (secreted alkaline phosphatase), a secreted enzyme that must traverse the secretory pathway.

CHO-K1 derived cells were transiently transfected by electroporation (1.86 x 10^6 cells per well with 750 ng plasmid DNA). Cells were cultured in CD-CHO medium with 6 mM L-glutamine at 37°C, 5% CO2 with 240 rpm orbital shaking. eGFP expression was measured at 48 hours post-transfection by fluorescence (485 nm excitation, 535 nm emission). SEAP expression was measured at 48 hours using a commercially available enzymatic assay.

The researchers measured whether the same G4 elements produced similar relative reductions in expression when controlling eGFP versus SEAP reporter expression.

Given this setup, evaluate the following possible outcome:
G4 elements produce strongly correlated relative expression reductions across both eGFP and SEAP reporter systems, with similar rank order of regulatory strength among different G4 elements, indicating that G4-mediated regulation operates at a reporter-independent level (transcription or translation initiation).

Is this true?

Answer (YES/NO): YES